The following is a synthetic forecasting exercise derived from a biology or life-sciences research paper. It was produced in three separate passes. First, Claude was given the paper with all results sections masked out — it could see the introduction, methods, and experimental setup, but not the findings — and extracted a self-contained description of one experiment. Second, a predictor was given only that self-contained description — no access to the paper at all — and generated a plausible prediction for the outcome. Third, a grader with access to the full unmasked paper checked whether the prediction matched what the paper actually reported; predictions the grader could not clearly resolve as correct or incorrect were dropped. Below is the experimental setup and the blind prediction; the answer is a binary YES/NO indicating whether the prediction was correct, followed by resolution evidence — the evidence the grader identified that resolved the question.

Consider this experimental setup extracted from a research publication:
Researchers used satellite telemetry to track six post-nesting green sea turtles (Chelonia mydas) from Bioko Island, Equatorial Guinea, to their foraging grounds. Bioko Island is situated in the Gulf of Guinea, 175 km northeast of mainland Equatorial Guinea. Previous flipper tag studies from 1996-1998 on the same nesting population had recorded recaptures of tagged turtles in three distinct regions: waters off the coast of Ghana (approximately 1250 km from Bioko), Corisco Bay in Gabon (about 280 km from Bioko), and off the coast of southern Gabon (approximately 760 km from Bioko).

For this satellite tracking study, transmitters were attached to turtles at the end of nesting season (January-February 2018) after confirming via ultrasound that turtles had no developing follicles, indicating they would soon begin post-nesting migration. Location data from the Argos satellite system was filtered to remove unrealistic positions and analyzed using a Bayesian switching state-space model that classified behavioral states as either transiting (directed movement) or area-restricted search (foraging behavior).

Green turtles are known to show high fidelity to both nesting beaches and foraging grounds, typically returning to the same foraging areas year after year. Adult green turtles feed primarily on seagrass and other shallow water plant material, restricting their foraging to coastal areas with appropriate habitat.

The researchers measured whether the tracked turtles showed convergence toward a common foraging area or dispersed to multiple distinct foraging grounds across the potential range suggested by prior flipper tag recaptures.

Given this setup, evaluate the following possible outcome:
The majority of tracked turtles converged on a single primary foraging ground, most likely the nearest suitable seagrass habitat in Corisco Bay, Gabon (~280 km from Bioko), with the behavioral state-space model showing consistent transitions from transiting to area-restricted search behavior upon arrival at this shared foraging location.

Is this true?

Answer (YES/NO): NO